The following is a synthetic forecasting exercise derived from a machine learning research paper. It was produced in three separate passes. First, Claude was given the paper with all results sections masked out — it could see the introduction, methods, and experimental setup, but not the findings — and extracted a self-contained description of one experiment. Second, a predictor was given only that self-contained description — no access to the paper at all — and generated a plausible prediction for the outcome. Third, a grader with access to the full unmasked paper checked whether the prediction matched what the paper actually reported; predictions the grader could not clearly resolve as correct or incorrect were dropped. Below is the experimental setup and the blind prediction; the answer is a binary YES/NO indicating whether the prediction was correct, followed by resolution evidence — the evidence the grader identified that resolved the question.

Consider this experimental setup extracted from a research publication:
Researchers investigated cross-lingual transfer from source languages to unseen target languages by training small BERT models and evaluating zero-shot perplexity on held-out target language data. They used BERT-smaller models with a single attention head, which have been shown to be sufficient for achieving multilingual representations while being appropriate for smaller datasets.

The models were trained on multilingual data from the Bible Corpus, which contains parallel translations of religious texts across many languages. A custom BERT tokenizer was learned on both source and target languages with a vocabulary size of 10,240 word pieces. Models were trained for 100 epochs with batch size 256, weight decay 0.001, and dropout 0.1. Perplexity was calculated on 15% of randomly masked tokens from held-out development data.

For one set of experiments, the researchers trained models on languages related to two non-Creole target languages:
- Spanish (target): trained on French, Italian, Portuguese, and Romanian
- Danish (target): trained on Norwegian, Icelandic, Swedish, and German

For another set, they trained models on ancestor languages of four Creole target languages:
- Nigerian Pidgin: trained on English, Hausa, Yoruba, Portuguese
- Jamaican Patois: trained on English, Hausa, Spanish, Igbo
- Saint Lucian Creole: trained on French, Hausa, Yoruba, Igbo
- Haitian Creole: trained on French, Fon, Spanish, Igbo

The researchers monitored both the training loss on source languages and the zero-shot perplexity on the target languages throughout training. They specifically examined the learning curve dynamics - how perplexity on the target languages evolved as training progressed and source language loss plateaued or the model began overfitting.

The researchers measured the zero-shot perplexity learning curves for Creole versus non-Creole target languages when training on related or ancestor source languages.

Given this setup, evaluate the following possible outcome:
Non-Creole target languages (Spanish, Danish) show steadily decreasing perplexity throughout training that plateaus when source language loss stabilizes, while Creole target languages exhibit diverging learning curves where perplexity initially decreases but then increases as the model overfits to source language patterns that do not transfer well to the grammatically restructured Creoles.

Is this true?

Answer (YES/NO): NO